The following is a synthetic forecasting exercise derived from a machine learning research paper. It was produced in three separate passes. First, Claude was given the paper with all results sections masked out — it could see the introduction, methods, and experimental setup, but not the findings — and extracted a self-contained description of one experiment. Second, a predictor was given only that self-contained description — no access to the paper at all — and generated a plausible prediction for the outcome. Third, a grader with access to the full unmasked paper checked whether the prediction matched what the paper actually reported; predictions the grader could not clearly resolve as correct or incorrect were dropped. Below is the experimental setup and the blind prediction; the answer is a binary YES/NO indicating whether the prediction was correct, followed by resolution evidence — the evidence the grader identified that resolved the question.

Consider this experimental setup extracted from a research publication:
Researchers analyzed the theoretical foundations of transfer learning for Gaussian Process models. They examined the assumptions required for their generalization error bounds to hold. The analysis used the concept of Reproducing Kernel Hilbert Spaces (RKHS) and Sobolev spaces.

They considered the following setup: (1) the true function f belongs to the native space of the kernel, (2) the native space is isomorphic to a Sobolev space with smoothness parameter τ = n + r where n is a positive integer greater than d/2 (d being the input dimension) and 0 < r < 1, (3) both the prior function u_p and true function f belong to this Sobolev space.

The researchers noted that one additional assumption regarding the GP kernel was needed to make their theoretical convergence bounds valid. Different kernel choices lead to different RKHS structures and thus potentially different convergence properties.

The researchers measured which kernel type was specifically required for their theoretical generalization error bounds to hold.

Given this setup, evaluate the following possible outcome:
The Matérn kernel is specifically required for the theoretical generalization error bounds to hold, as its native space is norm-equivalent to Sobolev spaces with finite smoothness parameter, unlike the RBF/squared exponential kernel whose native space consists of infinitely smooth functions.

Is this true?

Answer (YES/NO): NO